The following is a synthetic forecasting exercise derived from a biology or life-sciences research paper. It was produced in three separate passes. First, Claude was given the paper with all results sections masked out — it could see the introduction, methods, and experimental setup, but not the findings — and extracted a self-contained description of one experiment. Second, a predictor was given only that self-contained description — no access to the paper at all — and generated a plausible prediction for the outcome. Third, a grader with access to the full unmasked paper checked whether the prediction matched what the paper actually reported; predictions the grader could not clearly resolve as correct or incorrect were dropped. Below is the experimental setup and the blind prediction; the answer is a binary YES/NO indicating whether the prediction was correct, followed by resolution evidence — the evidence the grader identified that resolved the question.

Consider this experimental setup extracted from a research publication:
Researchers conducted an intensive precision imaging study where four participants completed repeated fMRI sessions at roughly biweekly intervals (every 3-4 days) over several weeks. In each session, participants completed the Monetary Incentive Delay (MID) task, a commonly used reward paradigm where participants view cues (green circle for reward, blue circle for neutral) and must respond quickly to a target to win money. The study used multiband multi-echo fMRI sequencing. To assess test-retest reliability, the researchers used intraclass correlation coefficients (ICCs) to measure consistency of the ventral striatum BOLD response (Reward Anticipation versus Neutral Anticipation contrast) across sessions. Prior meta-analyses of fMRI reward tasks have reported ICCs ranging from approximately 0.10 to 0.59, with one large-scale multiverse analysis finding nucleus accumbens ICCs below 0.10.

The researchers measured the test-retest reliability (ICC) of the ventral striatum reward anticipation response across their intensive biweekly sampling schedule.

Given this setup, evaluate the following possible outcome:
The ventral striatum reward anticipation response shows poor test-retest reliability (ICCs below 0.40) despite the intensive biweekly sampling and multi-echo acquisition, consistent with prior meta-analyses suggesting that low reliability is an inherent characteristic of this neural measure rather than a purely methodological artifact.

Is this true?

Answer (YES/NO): YES